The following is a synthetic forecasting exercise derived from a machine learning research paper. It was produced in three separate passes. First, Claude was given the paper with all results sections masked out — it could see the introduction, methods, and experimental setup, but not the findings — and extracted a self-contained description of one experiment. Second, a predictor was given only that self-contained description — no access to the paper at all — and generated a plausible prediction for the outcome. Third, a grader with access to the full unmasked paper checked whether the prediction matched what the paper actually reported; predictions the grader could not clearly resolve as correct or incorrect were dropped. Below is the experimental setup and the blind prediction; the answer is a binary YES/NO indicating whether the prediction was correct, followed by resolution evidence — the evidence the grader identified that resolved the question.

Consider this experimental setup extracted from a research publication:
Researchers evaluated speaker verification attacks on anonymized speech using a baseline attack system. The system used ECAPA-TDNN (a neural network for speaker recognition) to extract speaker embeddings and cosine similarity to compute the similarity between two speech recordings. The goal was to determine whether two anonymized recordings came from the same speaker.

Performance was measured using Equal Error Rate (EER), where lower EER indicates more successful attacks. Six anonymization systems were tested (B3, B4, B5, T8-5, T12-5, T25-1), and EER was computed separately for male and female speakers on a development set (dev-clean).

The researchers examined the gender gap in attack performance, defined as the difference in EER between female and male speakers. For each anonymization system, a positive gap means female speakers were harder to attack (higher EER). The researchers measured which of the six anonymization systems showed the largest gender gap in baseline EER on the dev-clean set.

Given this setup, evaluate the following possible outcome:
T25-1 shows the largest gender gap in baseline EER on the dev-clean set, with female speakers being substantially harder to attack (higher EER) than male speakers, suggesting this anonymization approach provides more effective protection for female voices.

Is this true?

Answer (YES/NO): NO